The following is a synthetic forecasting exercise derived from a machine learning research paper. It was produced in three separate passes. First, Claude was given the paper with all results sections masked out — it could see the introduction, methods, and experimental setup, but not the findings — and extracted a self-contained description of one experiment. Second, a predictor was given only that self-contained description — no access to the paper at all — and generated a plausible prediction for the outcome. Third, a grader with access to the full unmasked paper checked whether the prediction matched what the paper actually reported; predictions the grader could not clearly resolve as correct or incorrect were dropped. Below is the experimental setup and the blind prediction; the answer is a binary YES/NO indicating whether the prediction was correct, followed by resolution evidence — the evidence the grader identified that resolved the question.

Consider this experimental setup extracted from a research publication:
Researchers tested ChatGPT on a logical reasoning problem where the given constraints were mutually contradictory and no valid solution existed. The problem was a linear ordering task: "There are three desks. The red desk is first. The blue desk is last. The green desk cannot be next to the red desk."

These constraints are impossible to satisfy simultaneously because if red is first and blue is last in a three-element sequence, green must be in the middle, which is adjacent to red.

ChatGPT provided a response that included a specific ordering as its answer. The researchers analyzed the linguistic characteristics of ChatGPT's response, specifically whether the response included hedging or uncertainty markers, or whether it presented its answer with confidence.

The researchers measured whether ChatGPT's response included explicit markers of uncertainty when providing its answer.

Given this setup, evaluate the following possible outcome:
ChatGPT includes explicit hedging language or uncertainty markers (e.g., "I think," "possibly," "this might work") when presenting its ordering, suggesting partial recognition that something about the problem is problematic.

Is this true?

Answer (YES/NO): NO